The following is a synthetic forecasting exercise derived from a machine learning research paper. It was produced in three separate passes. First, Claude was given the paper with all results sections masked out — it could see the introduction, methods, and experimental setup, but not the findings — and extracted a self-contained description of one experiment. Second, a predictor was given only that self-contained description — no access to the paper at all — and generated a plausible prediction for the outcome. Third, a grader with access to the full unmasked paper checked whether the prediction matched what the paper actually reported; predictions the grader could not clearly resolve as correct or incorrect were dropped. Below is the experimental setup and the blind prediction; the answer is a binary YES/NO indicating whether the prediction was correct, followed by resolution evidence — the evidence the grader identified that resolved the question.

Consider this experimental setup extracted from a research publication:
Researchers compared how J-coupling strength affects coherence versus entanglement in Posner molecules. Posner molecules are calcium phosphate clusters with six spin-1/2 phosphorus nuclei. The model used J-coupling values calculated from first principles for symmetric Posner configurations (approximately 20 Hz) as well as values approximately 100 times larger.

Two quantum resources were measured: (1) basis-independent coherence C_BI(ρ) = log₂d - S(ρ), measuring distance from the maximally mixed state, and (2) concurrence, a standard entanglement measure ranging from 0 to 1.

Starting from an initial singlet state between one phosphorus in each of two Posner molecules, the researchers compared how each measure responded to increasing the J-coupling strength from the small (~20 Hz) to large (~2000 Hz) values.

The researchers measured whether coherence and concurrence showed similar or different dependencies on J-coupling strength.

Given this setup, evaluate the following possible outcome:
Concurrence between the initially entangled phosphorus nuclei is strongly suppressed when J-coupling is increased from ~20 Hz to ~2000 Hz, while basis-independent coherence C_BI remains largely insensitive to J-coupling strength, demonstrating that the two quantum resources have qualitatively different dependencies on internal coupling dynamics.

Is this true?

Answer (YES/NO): NO